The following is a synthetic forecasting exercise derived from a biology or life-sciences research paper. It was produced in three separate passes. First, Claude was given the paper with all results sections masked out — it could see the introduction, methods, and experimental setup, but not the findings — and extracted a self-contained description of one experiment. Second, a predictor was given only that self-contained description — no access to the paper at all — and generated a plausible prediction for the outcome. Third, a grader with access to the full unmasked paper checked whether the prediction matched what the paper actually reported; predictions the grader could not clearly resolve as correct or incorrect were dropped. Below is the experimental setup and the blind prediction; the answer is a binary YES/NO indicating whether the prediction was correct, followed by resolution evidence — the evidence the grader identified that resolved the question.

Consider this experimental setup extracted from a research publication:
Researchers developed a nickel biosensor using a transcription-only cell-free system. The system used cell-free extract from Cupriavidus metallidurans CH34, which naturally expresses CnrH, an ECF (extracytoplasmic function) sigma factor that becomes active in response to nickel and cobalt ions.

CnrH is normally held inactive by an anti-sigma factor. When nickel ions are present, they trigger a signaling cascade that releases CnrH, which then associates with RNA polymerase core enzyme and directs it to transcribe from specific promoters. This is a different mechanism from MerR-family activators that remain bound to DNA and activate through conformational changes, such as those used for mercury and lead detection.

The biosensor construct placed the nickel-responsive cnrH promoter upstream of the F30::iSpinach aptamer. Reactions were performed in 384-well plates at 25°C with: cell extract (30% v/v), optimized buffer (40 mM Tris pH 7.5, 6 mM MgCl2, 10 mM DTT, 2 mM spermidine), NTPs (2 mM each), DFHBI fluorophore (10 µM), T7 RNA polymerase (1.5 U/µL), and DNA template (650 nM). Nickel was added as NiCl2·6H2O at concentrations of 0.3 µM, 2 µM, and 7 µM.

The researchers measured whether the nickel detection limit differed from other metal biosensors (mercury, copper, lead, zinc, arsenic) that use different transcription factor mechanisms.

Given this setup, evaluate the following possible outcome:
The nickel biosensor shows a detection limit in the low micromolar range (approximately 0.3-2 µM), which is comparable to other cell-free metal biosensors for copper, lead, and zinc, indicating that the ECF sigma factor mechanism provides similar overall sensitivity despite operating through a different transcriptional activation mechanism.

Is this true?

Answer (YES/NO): NO